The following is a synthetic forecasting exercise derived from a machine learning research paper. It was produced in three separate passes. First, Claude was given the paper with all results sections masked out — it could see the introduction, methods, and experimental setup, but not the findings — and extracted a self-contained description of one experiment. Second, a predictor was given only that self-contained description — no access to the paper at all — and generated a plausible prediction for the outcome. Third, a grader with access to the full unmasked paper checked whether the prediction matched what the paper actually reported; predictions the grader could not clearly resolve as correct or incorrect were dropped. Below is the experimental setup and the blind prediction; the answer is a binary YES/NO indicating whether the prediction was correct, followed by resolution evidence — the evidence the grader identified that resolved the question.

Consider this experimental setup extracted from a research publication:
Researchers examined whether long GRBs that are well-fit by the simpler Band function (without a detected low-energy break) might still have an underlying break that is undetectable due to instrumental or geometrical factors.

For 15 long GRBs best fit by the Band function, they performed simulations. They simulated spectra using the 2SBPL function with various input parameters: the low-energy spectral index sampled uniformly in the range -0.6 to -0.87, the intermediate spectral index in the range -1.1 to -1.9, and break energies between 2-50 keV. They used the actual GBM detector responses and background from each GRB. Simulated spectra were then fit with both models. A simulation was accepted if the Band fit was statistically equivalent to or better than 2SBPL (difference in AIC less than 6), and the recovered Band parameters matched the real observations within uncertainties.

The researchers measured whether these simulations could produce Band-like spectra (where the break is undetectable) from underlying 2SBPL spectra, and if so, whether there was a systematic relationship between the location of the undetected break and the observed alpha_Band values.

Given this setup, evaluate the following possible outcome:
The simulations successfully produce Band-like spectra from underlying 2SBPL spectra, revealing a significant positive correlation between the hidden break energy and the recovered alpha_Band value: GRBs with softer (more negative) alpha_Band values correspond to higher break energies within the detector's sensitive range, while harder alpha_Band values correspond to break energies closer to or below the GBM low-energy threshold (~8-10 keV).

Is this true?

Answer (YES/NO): NO